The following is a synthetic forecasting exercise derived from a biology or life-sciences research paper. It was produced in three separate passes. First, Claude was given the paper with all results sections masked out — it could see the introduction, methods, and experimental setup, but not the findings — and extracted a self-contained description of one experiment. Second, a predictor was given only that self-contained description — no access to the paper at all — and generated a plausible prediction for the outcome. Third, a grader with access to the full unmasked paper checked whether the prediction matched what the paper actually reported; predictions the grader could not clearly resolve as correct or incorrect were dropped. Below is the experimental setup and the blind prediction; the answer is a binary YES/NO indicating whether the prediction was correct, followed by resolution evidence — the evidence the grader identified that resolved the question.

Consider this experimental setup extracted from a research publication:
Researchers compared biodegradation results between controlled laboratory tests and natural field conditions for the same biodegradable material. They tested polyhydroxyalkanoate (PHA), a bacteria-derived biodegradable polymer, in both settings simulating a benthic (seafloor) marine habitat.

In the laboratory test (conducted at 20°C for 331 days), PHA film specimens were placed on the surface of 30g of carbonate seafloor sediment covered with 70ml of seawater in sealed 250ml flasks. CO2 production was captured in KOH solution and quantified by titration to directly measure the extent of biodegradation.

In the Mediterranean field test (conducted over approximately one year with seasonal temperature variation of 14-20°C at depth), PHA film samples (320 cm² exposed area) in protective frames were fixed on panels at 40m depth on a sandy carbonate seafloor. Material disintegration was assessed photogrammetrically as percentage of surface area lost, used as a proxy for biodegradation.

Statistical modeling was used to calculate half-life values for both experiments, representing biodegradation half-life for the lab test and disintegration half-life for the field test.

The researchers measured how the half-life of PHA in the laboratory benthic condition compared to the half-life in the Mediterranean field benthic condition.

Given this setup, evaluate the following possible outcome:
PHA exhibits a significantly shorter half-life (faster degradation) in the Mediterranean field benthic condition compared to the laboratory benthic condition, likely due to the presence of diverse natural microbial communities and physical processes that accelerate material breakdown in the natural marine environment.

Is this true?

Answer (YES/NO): NO